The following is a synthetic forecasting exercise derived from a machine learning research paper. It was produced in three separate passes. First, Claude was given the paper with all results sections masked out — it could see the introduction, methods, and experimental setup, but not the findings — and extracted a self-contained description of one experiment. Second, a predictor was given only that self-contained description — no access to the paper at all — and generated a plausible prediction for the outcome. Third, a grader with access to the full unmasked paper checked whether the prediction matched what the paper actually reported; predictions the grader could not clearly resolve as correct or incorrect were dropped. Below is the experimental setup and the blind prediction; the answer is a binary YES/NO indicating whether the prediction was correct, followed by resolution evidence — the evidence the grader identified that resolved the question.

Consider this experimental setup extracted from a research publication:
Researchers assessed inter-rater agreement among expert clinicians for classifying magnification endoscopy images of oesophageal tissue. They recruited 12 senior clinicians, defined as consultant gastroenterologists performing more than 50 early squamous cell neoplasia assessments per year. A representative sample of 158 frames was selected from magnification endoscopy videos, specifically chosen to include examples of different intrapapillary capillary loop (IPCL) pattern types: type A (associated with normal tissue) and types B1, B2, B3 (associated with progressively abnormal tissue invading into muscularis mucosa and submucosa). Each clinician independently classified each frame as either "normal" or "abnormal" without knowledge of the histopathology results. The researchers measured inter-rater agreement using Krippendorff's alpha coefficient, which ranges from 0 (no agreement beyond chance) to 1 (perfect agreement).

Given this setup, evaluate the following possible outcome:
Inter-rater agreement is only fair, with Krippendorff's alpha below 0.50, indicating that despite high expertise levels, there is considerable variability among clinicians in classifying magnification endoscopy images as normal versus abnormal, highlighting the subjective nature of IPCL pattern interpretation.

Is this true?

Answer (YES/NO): NO